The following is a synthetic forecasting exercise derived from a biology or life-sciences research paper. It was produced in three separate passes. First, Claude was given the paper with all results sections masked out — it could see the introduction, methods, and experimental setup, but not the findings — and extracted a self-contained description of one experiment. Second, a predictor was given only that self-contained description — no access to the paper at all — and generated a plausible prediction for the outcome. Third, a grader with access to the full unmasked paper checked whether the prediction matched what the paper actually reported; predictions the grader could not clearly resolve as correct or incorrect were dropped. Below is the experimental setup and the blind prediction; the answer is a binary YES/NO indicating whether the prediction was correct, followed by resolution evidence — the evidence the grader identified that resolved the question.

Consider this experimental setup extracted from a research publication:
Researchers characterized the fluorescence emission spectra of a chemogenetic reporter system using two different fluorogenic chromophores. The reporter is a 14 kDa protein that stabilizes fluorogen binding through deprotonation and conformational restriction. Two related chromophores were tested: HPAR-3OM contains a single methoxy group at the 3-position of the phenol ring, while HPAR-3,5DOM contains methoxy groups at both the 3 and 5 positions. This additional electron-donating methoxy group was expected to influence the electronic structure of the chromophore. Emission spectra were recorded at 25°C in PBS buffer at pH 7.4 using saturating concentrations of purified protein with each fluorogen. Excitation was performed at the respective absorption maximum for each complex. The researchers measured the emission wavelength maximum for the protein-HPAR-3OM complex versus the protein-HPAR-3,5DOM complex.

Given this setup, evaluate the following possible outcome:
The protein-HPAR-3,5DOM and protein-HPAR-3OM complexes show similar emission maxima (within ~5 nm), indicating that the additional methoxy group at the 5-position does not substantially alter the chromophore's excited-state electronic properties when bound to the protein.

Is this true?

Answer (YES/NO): NO